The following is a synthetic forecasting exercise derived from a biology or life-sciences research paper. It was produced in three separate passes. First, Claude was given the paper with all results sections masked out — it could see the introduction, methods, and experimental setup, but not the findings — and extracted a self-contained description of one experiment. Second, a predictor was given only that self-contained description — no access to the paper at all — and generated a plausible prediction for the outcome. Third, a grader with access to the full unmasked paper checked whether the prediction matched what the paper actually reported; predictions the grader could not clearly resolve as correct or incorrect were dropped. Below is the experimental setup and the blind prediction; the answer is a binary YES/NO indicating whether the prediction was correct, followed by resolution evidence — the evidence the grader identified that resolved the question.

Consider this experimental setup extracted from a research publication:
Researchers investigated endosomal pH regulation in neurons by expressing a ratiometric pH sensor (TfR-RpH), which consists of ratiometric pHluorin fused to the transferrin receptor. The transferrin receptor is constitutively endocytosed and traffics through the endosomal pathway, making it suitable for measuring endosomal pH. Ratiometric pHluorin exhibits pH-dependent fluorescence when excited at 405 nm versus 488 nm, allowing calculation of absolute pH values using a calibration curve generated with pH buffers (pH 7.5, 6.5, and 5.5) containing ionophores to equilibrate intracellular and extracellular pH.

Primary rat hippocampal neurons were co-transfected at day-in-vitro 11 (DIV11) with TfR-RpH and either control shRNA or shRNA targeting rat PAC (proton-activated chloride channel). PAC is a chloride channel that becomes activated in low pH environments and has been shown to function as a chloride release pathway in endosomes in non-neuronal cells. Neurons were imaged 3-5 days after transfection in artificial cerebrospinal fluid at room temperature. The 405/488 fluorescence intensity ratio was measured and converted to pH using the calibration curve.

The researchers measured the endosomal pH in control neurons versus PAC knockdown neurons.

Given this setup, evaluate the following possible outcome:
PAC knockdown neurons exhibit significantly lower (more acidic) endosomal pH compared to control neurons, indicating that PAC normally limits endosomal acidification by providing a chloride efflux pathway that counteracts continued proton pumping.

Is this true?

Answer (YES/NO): YES